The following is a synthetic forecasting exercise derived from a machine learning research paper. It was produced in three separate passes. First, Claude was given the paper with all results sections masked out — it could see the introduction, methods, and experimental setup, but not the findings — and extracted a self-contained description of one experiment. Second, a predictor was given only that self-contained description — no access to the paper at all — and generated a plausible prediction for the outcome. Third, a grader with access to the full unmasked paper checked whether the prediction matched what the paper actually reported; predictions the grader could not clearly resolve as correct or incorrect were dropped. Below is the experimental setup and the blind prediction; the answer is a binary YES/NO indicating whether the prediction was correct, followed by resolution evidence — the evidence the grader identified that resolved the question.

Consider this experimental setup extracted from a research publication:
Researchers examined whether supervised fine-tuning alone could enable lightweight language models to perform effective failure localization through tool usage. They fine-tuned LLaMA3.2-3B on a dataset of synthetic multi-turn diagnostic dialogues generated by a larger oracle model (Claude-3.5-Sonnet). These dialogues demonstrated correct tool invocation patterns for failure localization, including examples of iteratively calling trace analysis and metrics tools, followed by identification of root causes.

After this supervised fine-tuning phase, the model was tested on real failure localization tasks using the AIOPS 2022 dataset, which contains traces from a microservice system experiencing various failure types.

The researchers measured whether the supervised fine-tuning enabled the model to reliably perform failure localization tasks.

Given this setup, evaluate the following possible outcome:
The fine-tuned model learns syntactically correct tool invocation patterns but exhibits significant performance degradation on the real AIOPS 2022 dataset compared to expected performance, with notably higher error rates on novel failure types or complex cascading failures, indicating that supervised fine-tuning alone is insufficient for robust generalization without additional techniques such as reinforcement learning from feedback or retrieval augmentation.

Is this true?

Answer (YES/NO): YES